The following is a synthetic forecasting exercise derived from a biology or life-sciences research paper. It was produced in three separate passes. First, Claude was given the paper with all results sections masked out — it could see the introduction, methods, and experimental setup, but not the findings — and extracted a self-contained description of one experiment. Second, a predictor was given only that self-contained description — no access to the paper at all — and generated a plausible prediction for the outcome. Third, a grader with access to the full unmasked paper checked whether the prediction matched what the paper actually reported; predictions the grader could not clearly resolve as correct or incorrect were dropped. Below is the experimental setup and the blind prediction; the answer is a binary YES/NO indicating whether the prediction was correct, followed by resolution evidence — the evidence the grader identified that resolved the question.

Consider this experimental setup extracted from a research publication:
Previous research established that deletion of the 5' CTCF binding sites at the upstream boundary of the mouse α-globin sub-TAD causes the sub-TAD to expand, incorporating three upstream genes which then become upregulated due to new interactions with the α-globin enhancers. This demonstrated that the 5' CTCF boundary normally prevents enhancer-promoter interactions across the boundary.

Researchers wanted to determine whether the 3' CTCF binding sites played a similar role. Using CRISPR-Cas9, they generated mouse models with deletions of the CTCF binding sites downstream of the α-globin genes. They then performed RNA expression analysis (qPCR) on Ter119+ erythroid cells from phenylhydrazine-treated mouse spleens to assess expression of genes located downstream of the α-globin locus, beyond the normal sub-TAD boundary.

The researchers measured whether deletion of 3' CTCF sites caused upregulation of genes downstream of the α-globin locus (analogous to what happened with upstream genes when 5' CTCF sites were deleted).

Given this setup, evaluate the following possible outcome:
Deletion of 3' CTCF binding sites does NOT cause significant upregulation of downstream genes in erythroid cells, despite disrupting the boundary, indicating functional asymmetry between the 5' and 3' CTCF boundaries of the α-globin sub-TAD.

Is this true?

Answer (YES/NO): YES